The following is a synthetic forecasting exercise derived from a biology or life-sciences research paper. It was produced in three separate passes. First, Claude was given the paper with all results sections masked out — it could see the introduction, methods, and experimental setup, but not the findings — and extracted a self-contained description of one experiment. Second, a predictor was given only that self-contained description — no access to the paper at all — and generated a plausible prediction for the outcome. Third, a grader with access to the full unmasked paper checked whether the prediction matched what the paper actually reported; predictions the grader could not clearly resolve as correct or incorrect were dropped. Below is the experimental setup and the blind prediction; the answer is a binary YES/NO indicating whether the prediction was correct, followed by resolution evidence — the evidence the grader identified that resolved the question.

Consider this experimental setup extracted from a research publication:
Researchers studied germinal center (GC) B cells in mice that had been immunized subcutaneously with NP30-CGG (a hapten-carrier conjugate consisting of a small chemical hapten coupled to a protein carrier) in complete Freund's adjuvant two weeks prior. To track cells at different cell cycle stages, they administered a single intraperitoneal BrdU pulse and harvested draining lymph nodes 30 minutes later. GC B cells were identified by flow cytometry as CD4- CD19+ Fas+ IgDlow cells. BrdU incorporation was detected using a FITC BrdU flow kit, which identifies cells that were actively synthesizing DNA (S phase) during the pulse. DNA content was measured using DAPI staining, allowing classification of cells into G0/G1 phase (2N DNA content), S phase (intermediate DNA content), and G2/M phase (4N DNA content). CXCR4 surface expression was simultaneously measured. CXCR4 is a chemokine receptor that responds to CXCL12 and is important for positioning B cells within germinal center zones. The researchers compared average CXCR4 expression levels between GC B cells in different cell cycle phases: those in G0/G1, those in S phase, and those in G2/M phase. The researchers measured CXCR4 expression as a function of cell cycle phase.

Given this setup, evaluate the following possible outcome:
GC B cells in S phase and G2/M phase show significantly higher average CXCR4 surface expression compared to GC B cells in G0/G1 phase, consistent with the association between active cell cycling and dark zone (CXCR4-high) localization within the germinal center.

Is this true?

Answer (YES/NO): YES